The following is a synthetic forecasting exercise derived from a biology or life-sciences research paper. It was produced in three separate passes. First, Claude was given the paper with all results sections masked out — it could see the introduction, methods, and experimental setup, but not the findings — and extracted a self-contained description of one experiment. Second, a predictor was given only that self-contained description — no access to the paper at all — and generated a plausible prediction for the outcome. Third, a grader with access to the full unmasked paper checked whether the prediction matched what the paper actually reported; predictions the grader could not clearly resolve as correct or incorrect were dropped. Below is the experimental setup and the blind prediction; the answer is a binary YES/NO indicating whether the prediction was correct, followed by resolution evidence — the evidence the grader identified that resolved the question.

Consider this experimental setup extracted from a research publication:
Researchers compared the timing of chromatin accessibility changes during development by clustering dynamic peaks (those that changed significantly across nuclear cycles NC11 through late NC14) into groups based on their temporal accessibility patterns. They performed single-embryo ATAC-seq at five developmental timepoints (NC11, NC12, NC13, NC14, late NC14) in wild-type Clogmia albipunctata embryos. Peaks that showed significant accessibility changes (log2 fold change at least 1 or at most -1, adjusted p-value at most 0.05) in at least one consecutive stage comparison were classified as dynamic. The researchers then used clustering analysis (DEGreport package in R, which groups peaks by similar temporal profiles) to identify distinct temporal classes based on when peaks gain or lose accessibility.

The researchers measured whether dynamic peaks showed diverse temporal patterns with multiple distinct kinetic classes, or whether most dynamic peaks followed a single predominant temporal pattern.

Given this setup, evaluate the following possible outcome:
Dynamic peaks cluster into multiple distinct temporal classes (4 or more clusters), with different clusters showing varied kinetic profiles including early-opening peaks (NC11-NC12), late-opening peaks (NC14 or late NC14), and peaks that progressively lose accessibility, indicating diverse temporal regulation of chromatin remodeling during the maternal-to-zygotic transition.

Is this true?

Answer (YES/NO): YES